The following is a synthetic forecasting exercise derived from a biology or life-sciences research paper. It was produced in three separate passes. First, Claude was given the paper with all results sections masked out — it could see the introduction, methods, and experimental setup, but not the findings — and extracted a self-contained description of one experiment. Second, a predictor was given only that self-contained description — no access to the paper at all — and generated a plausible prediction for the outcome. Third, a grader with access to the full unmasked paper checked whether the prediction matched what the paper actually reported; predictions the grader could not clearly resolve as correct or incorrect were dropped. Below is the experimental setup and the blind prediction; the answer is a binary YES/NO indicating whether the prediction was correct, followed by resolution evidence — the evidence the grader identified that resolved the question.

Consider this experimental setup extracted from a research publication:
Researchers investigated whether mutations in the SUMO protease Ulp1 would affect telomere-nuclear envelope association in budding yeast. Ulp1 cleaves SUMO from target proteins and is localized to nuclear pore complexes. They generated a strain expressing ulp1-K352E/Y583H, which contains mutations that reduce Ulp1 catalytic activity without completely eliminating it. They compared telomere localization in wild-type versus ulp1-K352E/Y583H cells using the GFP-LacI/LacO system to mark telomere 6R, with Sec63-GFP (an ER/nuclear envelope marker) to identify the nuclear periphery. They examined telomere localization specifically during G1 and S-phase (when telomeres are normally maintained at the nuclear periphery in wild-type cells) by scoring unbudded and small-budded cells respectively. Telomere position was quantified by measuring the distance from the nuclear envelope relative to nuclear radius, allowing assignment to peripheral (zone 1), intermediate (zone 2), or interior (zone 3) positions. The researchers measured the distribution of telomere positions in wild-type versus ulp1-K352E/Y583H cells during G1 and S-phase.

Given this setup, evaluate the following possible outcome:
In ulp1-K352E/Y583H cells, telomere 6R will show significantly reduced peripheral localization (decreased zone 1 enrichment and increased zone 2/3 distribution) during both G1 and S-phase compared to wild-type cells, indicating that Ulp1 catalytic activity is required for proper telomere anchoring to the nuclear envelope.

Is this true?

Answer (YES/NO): NO